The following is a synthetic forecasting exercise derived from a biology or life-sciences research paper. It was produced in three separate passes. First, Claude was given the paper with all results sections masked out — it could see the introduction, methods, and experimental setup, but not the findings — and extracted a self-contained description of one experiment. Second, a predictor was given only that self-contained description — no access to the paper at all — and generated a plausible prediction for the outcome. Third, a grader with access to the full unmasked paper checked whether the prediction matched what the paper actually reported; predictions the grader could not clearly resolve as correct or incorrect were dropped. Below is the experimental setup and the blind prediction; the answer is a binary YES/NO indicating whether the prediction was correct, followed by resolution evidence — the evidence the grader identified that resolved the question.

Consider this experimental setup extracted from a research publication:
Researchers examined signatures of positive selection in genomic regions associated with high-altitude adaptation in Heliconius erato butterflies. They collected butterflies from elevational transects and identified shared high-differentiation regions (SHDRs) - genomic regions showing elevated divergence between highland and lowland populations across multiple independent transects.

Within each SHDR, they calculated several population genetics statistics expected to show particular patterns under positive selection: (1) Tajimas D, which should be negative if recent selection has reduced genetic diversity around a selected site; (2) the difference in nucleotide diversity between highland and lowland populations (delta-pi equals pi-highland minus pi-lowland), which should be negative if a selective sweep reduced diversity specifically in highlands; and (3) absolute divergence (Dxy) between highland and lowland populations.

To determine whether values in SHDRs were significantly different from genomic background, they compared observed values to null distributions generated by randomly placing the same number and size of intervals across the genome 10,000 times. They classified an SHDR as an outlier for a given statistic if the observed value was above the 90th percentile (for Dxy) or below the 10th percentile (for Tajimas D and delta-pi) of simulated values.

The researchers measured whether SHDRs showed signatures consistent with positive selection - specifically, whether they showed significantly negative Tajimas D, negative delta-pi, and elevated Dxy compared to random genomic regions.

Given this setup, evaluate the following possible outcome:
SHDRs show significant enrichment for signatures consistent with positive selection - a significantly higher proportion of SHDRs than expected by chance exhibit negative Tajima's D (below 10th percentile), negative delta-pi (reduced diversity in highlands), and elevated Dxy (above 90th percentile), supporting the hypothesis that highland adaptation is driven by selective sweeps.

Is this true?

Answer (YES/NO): NO